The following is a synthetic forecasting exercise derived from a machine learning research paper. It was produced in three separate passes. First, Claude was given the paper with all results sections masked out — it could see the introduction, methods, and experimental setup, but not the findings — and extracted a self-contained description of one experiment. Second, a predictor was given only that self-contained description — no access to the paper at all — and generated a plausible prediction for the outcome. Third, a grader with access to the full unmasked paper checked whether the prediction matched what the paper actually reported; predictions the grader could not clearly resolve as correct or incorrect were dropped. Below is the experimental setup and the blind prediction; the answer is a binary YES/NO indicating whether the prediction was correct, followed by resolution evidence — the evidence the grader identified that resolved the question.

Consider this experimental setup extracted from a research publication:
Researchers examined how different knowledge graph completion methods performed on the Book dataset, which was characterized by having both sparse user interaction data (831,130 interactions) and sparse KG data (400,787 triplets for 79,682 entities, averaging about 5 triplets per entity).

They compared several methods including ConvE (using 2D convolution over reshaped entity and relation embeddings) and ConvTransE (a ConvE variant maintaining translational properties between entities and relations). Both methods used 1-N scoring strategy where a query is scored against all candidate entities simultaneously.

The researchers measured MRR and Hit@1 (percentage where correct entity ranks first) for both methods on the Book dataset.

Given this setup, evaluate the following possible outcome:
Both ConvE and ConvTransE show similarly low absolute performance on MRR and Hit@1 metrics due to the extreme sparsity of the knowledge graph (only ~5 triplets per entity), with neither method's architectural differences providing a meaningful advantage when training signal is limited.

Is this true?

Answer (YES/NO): YES